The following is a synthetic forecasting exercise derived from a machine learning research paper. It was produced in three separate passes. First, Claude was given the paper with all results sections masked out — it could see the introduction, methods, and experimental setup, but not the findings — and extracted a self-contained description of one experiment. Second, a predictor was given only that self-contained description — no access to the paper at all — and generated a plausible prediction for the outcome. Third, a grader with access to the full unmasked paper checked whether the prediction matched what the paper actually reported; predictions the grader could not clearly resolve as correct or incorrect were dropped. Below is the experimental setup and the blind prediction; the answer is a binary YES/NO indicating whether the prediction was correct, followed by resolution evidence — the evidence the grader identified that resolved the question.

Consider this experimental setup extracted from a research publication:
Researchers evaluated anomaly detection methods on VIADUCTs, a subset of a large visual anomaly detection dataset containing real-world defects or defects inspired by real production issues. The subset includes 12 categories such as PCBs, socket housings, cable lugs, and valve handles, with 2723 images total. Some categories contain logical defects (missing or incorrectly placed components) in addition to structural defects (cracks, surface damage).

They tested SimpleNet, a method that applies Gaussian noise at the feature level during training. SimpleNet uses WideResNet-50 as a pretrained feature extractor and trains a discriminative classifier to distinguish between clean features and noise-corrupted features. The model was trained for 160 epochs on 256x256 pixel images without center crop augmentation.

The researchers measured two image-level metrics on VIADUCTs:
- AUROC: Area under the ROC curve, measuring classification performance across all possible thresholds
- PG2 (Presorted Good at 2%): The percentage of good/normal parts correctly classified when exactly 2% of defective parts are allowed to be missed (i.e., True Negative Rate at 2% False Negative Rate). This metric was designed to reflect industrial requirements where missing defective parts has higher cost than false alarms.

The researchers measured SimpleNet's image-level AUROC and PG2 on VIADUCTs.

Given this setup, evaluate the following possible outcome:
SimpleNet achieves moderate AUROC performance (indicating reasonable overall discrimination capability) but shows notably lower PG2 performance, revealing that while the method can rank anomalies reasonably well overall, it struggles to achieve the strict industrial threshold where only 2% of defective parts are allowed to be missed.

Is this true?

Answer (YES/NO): NO